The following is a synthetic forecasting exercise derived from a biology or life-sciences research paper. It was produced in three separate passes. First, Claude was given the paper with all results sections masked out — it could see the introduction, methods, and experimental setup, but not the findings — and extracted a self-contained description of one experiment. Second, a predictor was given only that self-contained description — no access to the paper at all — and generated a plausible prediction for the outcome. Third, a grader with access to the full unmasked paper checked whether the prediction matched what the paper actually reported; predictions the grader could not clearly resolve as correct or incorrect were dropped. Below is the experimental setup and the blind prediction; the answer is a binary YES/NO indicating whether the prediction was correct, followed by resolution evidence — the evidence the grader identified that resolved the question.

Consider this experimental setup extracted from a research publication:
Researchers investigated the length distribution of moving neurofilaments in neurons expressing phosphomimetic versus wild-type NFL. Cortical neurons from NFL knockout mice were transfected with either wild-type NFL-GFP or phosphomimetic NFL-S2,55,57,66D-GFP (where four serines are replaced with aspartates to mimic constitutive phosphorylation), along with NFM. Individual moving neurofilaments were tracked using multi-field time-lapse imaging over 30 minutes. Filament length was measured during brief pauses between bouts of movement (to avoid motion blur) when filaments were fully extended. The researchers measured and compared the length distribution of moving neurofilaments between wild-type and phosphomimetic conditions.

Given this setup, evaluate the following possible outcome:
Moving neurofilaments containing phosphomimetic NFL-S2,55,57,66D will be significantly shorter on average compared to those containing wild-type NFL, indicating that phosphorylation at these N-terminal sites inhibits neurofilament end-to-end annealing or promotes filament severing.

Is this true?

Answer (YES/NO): YES